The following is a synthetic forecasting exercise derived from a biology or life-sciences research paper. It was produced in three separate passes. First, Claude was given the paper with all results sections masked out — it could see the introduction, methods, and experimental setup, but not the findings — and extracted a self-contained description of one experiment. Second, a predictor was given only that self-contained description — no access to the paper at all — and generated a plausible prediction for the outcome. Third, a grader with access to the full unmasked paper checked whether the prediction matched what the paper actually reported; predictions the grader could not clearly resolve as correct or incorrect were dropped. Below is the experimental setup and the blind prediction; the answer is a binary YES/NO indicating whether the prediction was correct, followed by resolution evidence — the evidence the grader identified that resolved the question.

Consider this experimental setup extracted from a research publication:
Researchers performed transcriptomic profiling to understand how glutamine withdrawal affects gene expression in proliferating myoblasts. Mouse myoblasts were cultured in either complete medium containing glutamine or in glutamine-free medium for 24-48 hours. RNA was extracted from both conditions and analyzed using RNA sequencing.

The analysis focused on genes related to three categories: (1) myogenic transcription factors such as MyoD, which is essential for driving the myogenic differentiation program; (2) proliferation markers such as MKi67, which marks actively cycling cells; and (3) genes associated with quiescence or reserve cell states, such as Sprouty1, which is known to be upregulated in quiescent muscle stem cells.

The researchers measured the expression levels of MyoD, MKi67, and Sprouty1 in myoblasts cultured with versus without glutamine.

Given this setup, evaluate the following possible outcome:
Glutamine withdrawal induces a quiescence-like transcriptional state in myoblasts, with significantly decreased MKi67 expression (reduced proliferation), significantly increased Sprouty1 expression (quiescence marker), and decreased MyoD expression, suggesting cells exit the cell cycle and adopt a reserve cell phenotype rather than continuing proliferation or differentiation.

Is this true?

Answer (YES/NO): YES